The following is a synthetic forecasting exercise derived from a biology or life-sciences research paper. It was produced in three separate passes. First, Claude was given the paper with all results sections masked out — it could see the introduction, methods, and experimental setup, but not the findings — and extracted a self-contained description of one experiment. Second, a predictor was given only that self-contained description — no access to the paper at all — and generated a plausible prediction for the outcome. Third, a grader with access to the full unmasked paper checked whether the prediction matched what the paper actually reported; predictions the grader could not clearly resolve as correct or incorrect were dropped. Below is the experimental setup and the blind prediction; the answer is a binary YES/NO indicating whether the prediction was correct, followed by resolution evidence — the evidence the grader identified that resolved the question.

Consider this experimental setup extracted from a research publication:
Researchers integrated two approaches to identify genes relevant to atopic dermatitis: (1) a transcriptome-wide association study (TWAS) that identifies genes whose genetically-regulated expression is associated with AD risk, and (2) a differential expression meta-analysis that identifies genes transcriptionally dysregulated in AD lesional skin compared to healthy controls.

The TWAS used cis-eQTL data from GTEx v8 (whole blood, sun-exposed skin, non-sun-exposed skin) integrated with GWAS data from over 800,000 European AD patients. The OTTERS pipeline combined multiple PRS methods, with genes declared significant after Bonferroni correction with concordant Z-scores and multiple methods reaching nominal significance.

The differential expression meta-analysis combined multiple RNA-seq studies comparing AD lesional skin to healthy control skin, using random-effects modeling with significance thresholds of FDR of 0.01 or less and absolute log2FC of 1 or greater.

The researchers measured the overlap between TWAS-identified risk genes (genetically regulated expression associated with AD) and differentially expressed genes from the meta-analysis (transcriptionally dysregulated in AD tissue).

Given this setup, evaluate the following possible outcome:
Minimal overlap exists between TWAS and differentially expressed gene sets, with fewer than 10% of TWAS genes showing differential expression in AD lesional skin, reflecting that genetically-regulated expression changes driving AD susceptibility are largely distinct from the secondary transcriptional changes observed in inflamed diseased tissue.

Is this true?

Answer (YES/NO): YES